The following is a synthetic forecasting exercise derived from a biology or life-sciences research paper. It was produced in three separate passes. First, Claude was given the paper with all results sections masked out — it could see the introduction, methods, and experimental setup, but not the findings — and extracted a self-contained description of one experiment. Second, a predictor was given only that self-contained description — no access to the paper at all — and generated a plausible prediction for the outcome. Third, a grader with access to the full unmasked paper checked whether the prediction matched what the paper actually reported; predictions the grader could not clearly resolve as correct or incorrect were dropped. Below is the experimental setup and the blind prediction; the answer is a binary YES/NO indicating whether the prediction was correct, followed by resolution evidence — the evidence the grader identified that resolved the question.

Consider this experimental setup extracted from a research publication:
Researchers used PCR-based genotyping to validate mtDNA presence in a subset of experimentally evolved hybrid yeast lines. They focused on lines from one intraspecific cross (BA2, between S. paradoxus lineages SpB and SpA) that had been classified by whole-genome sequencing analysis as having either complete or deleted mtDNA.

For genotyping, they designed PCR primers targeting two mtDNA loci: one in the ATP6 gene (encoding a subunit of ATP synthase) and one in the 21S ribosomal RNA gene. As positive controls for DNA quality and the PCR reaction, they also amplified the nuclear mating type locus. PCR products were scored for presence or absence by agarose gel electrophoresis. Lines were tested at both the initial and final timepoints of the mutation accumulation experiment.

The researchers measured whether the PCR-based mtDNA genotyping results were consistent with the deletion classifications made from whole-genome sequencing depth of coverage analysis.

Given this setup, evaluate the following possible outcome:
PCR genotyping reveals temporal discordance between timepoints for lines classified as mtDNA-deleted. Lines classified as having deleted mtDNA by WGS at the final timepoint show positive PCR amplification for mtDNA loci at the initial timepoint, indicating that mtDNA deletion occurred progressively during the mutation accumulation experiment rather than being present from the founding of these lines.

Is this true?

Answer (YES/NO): NO